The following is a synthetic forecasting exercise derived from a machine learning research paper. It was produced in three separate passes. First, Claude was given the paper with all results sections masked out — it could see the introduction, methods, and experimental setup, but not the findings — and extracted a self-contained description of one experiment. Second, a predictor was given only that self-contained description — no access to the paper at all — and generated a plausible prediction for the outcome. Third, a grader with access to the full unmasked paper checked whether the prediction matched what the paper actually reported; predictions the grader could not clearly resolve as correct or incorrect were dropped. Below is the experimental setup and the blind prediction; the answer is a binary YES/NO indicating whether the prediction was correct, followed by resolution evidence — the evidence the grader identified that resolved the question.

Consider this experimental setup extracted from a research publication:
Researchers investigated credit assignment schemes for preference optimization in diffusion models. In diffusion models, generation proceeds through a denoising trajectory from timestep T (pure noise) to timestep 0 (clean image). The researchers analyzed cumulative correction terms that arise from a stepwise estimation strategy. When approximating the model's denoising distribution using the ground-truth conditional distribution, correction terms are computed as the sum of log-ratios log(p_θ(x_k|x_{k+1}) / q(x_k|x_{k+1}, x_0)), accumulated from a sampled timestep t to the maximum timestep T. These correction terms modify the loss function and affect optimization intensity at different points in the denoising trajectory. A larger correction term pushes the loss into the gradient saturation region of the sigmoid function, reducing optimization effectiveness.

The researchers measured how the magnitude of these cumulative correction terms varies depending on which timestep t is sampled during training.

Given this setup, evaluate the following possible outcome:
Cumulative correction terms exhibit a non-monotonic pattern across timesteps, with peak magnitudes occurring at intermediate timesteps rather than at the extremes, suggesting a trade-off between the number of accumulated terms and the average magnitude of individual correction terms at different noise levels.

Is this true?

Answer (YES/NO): NO